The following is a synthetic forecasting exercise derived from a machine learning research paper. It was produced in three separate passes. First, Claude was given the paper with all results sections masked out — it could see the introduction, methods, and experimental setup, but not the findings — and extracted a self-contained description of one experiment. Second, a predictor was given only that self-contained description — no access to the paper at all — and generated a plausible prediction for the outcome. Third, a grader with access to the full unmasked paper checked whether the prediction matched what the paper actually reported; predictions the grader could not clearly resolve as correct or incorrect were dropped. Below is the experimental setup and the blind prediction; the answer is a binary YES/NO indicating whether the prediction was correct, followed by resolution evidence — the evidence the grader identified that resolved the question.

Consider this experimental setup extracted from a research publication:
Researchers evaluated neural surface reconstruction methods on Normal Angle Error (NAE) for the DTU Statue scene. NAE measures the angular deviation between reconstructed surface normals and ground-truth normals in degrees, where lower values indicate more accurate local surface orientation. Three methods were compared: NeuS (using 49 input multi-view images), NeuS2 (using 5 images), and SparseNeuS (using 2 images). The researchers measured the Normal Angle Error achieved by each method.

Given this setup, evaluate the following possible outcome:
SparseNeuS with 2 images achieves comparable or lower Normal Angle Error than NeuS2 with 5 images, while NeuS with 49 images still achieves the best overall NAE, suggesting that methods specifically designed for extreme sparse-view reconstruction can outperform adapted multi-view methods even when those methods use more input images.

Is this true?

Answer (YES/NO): NO